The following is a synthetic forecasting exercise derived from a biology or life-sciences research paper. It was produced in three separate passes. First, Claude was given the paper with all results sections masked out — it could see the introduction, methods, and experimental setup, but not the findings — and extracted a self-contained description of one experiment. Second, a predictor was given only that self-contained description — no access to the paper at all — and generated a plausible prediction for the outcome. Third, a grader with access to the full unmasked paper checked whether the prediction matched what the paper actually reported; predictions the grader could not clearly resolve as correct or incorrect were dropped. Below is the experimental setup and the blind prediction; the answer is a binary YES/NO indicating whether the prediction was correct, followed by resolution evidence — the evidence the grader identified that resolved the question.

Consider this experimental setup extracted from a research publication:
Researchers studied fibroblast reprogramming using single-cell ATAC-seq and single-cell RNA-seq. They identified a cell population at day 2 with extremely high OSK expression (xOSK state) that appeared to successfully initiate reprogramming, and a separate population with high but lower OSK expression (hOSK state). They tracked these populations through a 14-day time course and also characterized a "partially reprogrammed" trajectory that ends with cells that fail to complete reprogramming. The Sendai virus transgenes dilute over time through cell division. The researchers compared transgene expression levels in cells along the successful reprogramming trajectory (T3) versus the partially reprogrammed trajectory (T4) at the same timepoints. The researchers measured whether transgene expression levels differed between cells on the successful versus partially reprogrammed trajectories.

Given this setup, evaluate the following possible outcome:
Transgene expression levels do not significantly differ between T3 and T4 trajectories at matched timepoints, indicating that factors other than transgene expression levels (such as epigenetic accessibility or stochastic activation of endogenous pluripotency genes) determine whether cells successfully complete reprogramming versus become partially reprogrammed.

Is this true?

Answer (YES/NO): NO